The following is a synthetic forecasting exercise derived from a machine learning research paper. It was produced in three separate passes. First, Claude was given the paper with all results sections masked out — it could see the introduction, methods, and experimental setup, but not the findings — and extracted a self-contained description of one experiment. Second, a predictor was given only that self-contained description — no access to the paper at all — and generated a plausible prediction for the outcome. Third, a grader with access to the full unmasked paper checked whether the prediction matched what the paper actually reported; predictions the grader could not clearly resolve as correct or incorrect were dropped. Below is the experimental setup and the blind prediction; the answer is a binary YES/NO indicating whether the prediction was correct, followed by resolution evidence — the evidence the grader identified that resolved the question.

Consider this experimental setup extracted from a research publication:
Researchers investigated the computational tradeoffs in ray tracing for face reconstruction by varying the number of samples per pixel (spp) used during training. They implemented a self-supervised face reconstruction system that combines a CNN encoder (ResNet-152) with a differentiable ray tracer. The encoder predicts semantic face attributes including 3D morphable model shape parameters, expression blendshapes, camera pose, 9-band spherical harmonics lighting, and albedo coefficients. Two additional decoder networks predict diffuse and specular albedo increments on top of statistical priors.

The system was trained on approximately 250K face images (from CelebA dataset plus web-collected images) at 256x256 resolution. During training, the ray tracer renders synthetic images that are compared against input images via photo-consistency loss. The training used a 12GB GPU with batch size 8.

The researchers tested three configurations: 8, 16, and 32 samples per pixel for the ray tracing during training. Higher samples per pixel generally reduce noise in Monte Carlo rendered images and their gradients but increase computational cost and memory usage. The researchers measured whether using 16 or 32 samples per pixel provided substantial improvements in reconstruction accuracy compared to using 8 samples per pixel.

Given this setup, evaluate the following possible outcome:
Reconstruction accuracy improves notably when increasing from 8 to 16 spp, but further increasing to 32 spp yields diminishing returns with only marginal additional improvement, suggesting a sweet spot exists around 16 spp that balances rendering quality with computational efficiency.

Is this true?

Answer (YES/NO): NO